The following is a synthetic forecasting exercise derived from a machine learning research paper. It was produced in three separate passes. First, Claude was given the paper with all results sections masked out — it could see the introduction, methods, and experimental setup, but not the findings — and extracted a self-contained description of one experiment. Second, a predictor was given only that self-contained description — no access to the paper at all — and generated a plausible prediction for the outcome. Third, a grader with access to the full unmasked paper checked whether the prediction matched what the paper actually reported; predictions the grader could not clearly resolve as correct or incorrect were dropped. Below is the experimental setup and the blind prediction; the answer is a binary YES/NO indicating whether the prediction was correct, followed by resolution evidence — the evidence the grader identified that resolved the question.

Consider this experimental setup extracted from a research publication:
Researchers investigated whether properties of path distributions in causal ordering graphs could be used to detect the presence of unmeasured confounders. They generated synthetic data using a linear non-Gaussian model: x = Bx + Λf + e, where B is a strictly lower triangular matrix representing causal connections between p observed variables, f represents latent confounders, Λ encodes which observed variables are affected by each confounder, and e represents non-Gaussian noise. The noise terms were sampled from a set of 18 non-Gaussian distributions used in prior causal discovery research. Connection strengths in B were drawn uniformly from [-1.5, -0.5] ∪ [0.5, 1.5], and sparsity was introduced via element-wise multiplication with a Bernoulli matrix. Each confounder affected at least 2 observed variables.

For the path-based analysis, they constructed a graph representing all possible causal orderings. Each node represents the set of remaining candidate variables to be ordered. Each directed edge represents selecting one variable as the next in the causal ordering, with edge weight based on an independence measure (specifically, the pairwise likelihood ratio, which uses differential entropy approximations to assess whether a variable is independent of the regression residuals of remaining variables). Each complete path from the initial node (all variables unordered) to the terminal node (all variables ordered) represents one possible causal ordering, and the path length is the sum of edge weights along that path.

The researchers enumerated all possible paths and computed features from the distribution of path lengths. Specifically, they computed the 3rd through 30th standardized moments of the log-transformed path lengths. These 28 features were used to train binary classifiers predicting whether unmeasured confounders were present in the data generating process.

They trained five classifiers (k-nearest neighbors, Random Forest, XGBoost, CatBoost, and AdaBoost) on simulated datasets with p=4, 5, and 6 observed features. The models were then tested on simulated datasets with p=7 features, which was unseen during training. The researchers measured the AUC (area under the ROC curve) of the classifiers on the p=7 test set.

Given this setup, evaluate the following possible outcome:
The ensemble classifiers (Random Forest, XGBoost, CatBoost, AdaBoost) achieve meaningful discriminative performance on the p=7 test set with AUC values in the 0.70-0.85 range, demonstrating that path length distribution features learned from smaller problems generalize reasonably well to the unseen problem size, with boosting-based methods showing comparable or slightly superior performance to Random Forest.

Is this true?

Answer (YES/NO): YES